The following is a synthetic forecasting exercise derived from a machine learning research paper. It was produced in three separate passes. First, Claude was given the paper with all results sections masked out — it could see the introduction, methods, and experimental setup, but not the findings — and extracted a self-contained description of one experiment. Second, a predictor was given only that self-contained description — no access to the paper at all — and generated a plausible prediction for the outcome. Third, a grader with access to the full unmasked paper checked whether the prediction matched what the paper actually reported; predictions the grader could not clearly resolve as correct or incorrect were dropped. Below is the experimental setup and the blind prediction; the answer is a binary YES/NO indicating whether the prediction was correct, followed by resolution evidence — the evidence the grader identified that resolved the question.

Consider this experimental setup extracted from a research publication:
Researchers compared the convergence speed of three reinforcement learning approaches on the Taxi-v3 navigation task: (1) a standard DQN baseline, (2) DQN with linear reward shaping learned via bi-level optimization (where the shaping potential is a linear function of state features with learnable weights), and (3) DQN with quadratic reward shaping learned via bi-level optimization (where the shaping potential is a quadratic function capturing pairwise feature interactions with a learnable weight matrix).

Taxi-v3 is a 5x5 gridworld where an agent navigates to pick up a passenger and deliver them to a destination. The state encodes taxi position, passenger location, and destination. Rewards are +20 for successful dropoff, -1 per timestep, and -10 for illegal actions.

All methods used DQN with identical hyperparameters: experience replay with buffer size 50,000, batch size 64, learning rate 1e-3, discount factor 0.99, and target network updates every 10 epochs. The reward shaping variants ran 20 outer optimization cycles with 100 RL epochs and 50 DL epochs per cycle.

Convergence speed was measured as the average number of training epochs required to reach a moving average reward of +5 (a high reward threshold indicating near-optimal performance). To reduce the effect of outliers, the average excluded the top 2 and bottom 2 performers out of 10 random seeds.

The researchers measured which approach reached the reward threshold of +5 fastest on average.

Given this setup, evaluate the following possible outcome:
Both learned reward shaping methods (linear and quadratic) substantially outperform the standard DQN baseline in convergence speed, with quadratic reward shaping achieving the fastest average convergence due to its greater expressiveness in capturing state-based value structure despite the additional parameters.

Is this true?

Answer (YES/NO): NO